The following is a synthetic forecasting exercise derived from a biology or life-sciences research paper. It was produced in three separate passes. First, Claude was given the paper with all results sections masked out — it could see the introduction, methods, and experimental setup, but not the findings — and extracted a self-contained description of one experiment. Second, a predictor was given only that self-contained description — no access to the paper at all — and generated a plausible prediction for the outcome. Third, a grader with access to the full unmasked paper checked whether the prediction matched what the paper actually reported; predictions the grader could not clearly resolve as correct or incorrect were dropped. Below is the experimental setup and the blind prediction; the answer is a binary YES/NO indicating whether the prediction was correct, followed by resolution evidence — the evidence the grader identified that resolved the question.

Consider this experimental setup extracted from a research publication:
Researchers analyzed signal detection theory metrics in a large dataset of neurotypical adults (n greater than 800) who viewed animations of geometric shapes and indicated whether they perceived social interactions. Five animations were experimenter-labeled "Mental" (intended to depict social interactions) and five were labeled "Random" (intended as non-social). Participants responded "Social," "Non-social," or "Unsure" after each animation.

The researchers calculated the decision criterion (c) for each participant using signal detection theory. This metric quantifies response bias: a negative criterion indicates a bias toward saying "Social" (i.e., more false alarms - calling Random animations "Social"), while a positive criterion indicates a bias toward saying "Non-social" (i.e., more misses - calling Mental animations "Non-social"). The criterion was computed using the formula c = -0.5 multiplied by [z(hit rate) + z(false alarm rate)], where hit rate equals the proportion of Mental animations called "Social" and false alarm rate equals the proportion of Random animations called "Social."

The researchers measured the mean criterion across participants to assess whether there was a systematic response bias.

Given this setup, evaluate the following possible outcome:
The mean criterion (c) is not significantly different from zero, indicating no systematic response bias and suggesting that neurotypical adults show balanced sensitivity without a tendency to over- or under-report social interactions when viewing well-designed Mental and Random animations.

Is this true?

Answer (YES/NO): NO